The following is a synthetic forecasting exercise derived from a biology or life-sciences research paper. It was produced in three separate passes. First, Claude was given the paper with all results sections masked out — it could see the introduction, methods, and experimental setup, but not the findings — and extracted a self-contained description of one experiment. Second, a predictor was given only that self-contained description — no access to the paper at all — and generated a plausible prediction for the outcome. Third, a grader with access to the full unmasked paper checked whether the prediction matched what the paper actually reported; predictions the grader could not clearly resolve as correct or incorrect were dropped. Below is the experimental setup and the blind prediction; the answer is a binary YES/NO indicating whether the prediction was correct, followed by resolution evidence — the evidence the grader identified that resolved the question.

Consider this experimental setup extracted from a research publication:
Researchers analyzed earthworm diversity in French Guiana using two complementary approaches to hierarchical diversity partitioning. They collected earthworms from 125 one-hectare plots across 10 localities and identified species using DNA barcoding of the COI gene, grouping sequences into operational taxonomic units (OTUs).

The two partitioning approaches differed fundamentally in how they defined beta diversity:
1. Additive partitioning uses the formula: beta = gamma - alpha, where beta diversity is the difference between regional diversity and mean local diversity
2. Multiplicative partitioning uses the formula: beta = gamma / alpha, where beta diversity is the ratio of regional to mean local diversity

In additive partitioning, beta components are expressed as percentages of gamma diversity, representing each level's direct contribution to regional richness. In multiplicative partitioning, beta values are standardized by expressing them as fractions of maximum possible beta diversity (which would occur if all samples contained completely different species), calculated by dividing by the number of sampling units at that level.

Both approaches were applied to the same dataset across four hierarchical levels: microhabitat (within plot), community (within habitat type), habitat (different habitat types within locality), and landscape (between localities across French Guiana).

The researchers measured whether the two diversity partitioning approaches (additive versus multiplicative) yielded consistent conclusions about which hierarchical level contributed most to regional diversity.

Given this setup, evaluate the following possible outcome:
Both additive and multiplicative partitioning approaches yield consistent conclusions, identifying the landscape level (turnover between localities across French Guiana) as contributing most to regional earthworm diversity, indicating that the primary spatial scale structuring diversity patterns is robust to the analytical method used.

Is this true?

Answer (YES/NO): NO